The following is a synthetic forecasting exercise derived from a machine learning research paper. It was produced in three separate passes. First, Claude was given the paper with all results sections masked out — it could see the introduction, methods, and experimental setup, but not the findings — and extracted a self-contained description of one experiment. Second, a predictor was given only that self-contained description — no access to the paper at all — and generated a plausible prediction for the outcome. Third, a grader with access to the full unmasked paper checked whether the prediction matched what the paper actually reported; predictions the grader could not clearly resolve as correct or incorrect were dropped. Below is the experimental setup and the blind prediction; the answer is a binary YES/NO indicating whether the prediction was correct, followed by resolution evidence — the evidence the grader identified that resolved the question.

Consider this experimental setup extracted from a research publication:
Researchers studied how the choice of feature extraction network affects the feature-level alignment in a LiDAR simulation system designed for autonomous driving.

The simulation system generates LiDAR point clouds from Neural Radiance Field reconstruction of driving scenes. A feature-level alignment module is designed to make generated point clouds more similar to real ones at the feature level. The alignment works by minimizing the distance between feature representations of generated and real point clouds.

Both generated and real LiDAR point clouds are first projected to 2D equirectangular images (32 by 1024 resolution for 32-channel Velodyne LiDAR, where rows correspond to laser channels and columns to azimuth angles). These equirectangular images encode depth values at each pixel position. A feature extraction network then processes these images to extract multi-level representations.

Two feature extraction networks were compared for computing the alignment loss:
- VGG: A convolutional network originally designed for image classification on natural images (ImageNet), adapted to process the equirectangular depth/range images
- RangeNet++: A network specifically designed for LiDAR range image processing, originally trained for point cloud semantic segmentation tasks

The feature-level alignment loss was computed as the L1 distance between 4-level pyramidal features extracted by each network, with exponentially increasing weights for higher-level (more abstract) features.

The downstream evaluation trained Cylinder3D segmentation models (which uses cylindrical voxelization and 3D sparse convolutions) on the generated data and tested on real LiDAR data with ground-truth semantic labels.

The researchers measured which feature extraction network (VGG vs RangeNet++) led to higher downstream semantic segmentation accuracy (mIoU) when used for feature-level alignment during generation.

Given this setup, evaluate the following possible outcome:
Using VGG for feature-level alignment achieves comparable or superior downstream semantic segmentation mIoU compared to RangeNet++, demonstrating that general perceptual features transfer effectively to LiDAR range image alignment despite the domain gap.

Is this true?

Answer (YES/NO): NO